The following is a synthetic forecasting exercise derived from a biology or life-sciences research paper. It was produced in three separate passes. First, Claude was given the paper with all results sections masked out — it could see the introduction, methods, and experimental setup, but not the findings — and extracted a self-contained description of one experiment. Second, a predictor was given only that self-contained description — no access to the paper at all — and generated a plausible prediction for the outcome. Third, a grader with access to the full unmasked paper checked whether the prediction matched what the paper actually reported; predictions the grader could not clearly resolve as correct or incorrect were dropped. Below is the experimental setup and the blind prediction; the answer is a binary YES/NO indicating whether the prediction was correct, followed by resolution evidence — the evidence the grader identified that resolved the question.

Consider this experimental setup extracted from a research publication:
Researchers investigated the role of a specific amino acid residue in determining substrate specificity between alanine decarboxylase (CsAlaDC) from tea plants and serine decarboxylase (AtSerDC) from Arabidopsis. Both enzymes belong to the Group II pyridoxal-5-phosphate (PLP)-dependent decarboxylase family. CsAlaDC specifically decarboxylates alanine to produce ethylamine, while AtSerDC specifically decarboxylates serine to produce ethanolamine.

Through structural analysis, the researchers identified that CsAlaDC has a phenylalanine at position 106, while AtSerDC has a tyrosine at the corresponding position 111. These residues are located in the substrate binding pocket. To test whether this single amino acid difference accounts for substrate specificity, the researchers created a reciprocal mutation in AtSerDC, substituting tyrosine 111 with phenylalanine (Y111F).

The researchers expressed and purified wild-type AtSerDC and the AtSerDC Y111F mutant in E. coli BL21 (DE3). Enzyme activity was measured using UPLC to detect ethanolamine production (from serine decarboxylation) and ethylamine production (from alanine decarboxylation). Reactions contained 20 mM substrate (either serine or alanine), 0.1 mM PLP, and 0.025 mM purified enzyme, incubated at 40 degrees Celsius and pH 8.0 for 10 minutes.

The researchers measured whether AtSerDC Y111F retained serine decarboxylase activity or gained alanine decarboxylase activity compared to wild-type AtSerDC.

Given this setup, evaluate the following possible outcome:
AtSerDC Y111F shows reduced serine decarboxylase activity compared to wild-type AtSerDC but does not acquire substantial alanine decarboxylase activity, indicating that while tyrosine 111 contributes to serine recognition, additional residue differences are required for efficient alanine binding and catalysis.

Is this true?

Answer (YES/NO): NO